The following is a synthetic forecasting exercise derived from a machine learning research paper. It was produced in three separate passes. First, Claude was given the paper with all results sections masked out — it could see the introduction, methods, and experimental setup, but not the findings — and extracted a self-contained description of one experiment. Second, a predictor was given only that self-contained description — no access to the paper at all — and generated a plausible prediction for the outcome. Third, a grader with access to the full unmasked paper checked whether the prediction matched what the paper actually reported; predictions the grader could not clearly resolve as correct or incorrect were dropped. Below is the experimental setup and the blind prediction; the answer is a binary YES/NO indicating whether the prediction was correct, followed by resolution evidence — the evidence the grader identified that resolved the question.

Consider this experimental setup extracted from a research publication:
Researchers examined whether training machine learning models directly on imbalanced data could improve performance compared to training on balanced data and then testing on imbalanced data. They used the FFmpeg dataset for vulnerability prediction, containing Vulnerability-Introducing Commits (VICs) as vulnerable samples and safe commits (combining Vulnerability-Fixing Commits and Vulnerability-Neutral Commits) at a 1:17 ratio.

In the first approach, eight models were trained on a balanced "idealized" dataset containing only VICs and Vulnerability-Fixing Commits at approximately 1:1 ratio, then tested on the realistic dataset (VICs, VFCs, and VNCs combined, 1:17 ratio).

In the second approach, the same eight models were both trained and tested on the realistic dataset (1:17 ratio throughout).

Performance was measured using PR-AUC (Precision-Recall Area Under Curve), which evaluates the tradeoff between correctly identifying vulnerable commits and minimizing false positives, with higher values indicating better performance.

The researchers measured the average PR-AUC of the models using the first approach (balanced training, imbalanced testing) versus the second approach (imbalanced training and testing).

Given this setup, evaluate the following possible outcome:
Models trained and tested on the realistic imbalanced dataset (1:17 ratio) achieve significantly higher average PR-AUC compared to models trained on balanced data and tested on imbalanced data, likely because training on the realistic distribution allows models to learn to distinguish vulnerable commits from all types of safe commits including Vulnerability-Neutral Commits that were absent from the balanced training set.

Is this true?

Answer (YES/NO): NO